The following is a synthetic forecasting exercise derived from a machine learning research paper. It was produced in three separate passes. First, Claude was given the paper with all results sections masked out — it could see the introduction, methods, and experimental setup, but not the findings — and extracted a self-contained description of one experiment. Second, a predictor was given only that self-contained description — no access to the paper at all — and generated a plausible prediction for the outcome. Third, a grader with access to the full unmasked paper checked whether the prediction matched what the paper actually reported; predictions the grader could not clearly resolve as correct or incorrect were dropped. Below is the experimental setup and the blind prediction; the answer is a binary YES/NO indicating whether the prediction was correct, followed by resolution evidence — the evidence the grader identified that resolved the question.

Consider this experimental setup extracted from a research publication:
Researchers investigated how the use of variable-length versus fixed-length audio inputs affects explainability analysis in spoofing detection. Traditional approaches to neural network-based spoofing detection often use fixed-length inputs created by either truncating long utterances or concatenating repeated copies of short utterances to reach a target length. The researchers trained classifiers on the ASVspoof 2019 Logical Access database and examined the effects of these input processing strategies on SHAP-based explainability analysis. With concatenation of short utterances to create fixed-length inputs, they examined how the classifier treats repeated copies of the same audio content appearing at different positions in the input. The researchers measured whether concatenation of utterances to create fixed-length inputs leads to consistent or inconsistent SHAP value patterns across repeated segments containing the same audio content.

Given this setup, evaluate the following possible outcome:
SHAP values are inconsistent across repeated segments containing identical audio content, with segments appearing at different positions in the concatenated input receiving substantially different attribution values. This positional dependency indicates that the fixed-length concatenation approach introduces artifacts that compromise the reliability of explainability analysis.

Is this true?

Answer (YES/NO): YES